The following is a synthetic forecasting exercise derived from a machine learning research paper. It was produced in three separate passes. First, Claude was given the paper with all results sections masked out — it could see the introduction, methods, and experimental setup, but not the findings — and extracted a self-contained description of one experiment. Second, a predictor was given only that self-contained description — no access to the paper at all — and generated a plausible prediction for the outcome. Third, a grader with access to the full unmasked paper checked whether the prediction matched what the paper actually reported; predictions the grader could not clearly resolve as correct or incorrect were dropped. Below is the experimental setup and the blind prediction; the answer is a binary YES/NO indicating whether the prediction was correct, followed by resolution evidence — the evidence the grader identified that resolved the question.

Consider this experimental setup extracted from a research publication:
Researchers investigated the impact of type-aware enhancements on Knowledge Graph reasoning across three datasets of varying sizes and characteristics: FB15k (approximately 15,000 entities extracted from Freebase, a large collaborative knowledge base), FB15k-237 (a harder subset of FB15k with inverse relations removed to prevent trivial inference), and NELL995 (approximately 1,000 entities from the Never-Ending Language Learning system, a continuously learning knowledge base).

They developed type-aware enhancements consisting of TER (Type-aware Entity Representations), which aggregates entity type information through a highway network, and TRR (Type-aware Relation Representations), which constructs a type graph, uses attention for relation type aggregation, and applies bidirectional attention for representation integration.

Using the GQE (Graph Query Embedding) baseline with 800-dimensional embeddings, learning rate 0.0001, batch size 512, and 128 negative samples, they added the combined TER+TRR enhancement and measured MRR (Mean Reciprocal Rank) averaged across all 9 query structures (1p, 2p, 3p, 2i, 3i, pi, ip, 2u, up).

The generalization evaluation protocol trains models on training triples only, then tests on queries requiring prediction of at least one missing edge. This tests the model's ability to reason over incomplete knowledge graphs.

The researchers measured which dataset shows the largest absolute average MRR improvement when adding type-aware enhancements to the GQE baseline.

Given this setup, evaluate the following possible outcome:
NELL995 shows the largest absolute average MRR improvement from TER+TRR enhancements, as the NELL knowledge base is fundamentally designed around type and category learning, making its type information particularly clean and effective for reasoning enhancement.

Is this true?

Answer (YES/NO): NO